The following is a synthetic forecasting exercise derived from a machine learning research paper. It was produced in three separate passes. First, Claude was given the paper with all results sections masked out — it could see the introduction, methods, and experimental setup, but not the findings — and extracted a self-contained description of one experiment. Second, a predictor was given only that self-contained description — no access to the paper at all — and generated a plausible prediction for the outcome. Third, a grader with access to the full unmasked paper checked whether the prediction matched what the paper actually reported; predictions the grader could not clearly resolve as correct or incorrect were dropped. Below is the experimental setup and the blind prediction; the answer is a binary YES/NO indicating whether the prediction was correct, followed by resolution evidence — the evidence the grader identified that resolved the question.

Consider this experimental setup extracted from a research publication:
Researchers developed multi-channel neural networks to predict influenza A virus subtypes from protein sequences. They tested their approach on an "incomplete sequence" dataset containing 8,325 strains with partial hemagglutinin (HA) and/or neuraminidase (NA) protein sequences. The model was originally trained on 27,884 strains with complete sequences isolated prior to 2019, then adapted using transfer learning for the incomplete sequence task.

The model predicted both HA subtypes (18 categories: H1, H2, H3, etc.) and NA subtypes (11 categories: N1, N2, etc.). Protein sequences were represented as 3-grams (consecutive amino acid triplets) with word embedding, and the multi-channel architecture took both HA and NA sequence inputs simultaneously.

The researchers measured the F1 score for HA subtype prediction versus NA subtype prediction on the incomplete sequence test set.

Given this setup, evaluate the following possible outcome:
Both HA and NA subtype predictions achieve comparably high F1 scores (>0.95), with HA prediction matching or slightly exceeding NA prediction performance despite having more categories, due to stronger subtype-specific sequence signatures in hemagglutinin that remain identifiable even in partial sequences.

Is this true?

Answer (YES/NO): NO